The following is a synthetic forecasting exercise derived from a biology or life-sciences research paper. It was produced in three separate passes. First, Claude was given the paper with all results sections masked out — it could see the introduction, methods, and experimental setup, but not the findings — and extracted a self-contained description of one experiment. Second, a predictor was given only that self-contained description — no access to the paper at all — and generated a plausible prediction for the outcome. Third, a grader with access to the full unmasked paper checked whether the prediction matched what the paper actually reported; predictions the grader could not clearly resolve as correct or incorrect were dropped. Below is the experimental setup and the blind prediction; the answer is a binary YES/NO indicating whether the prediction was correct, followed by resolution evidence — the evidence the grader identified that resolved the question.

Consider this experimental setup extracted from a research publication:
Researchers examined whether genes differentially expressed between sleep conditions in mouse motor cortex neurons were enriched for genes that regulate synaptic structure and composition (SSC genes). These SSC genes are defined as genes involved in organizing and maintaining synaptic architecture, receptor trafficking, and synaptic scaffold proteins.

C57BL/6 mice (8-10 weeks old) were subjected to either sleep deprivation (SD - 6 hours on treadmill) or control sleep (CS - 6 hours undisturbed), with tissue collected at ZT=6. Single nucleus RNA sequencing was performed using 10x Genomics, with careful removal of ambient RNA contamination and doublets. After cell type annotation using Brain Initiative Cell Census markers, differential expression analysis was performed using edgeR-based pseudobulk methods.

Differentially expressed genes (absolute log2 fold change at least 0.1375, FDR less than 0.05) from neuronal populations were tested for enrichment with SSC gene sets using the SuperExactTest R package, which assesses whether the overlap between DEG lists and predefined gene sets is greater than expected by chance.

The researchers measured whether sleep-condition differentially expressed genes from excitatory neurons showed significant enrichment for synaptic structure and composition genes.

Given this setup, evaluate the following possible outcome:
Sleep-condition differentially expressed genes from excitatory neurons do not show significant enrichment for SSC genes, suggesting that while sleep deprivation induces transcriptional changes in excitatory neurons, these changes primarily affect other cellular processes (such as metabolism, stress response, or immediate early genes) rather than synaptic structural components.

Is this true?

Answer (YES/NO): NO